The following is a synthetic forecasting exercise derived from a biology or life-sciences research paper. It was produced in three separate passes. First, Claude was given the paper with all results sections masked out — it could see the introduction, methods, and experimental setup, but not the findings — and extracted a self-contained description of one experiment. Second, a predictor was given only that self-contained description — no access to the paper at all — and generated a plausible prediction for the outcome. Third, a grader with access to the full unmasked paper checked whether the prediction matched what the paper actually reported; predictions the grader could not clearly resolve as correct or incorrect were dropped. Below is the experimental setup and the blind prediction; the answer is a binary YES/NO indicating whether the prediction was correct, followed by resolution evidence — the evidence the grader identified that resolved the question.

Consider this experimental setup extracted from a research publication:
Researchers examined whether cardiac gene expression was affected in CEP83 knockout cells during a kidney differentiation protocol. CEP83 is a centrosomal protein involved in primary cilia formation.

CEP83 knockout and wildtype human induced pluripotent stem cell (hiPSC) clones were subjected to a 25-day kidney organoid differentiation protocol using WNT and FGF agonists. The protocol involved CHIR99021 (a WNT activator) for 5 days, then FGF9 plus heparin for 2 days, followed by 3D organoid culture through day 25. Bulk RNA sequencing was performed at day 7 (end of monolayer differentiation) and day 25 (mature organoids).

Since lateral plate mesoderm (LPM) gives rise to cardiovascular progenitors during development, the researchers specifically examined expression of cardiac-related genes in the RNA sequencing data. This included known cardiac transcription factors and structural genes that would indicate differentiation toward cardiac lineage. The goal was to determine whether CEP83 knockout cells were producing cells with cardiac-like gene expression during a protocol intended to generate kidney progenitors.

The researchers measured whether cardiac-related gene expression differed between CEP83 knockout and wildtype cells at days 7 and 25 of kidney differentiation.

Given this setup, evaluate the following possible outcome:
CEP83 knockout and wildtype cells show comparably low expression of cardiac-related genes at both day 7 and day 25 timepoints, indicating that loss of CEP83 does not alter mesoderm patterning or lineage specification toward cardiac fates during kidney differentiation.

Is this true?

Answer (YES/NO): NO